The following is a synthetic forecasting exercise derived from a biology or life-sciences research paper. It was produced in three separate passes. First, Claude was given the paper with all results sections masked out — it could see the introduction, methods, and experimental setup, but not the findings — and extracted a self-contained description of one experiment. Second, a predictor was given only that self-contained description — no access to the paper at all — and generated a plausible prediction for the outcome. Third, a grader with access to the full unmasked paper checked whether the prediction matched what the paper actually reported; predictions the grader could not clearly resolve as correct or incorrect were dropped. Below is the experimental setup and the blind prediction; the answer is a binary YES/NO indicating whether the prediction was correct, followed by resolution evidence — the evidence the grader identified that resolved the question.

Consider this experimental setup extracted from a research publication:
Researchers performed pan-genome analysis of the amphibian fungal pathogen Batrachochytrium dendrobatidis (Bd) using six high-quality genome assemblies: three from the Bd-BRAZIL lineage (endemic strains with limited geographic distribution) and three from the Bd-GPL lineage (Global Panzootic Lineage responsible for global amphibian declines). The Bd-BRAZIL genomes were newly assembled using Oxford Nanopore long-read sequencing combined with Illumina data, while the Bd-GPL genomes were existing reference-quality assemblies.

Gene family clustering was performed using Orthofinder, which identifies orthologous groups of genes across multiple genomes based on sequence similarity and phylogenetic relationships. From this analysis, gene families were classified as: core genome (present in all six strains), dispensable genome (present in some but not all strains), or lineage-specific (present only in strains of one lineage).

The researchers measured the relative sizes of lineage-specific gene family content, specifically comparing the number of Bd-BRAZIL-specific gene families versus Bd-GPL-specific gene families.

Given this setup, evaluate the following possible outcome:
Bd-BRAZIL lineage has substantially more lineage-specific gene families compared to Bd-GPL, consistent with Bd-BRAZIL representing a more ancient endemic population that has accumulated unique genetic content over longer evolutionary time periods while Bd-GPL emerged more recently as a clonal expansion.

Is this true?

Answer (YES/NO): NO